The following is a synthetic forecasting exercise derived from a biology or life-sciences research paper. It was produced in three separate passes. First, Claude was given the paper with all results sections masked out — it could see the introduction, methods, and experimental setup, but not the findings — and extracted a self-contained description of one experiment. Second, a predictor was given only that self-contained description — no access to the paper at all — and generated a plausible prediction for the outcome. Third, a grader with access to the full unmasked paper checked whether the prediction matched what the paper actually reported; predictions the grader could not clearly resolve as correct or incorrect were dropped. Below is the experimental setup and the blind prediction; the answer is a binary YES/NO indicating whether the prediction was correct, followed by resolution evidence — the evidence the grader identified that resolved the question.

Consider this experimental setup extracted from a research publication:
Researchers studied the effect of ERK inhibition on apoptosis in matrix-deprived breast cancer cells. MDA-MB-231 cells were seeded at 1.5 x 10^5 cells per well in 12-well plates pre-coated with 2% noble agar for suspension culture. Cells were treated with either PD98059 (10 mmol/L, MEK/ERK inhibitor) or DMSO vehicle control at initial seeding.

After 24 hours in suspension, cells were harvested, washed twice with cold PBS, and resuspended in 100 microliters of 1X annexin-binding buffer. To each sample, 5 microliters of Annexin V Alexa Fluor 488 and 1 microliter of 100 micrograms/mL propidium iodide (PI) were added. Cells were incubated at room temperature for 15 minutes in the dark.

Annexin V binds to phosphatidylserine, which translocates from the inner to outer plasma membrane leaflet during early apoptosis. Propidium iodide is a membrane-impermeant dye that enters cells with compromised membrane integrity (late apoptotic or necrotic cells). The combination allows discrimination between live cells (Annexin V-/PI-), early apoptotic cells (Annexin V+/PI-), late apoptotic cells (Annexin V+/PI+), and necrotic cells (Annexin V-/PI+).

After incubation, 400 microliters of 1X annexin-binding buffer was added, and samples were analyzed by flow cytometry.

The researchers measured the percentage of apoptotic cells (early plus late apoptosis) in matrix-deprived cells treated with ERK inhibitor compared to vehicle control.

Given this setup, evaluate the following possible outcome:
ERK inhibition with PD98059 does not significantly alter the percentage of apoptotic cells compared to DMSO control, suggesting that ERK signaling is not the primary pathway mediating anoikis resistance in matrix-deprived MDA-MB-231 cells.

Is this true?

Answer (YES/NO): NO